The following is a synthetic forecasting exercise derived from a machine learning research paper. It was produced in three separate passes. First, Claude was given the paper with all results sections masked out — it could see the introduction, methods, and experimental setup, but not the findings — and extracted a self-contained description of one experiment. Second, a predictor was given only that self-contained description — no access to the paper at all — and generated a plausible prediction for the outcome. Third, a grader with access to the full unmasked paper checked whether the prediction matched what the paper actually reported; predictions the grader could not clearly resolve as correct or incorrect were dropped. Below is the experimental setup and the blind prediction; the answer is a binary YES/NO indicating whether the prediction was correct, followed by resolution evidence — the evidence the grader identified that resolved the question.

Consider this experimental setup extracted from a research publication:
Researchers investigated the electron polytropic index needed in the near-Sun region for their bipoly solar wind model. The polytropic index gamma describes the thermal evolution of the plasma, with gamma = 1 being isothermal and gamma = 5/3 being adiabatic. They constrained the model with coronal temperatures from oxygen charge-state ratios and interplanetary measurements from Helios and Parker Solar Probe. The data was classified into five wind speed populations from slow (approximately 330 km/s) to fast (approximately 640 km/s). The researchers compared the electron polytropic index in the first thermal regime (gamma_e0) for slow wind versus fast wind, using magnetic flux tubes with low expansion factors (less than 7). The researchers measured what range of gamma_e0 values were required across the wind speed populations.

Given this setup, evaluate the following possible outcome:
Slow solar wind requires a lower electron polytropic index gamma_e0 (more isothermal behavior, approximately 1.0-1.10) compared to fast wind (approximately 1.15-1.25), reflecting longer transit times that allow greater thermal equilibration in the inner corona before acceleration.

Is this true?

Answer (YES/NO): NO